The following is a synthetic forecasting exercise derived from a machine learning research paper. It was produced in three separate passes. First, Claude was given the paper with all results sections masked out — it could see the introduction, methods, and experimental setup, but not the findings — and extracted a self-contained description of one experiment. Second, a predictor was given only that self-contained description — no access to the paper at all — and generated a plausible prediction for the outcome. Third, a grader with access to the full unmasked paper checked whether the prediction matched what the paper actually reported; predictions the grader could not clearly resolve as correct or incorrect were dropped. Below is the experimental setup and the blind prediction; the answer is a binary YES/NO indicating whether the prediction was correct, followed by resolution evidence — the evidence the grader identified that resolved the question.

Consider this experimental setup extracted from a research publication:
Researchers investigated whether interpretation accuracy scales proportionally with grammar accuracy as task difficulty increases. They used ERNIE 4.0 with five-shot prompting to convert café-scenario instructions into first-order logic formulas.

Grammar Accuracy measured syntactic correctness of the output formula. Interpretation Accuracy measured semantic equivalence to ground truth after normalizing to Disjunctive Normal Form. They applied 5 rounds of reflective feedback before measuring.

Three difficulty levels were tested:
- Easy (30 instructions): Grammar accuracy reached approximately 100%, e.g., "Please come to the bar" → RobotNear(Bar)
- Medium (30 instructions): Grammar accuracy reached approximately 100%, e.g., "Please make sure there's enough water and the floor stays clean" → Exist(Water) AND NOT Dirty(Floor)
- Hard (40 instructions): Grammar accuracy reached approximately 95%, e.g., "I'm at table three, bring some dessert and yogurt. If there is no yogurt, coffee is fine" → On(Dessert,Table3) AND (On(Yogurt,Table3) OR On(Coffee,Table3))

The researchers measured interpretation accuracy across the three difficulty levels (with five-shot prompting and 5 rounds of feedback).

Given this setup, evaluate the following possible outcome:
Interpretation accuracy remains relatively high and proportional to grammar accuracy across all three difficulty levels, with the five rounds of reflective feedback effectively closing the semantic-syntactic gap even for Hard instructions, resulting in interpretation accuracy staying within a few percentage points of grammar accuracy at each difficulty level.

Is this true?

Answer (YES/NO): NO